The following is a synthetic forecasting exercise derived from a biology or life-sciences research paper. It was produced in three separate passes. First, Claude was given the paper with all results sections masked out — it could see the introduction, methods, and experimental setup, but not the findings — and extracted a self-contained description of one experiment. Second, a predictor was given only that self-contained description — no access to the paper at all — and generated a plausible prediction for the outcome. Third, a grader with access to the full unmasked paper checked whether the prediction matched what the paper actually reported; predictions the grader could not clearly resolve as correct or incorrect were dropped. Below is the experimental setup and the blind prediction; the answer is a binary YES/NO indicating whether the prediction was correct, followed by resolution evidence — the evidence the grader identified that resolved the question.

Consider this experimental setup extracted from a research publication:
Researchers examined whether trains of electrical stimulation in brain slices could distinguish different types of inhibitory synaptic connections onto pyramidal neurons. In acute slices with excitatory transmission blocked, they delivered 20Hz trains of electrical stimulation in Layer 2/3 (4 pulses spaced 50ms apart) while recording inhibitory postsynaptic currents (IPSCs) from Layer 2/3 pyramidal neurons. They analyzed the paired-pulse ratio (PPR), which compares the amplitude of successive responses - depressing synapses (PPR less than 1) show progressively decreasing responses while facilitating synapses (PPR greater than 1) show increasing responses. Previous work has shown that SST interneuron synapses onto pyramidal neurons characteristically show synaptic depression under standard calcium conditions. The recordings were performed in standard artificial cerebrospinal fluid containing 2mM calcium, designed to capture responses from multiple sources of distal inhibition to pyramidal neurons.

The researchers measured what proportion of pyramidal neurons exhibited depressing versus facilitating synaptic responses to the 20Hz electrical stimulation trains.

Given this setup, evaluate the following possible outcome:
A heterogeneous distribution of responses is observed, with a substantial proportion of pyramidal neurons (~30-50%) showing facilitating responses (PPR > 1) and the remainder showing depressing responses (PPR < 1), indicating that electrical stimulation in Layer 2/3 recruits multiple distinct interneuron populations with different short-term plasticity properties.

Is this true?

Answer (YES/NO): NO